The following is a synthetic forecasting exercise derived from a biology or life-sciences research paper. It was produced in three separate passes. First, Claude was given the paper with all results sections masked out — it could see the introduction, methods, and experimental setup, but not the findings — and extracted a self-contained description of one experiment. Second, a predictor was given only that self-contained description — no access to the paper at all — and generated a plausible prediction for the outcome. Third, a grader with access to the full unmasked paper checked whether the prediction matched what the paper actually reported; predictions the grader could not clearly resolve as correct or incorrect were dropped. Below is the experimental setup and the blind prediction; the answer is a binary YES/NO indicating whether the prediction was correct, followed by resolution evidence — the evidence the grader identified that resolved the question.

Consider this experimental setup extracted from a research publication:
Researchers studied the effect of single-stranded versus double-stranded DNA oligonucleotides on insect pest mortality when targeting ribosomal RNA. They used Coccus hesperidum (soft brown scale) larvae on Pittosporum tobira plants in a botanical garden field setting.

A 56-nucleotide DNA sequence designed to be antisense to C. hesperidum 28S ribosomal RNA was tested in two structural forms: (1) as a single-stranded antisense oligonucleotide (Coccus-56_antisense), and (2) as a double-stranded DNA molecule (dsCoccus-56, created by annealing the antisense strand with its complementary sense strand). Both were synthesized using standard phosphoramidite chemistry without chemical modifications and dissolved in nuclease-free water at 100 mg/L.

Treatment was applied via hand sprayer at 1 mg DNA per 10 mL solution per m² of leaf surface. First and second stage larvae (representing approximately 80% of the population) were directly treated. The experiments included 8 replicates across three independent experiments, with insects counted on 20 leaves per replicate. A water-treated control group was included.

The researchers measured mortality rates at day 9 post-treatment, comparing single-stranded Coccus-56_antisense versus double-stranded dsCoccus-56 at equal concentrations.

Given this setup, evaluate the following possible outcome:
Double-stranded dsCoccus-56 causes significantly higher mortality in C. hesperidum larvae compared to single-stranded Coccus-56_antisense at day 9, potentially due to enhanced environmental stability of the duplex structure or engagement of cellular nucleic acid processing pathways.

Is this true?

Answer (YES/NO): YES